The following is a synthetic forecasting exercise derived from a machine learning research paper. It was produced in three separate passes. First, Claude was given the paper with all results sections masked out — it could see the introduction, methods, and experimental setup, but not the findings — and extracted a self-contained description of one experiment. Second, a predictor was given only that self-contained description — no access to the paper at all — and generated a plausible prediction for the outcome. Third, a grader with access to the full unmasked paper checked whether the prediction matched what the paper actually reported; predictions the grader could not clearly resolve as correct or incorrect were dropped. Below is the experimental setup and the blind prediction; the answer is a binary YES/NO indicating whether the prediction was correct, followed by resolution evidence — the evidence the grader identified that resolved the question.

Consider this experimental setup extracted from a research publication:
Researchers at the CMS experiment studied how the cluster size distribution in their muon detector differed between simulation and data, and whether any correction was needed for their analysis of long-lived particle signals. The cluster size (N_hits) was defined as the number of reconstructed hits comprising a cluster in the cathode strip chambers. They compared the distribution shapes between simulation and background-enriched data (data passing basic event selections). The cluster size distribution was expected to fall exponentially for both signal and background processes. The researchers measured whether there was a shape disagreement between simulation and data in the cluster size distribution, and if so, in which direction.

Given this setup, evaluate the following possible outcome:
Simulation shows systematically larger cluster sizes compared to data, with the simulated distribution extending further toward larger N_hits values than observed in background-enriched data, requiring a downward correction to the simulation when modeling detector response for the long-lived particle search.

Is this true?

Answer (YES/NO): YES